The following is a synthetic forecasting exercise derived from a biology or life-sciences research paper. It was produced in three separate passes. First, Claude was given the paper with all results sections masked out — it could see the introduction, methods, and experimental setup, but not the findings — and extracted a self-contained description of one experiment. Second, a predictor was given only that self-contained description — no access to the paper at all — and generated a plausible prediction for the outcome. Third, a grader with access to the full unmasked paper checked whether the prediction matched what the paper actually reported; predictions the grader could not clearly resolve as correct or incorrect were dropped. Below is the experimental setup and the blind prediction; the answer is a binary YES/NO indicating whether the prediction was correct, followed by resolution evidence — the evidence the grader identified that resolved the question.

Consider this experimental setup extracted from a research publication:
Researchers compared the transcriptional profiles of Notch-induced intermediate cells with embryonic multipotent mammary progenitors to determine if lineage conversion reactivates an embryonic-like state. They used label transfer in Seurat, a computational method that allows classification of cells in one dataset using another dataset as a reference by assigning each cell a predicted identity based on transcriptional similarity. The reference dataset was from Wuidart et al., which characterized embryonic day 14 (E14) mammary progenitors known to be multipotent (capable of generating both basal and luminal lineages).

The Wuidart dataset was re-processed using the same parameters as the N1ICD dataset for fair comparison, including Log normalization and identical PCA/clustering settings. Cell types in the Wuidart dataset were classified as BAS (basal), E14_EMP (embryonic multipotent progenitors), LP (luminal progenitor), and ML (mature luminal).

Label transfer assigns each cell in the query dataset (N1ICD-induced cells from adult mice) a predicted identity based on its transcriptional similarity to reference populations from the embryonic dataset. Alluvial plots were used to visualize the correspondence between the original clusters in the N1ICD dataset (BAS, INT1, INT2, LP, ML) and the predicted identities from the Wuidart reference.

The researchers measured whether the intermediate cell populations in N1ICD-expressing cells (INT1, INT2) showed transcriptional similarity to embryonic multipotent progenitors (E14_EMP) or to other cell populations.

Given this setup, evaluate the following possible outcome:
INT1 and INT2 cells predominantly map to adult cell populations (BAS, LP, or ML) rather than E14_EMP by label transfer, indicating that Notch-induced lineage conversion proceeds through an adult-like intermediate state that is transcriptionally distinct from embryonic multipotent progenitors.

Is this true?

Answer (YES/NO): YES